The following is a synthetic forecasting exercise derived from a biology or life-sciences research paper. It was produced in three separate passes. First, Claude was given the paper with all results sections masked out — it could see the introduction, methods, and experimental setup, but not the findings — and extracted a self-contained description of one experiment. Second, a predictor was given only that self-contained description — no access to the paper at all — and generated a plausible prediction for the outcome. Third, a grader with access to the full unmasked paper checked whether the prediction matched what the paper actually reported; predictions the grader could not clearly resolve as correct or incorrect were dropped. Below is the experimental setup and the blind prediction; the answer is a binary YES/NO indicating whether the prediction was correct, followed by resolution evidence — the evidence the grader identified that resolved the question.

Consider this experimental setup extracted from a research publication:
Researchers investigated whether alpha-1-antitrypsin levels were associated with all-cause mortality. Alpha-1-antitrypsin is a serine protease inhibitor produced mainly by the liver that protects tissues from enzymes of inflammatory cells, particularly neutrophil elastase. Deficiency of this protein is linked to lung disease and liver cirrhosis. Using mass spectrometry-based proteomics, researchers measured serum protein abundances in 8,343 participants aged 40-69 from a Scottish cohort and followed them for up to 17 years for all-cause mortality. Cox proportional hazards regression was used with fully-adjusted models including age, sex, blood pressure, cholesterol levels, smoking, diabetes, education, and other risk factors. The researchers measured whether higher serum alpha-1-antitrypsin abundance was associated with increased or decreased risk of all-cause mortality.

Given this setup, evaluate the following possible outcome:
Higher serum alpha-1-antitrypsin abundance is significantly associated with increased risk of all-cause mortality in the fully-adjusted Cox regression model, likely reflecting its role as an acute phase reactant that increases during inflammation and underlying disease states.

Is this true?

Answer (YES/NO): YES